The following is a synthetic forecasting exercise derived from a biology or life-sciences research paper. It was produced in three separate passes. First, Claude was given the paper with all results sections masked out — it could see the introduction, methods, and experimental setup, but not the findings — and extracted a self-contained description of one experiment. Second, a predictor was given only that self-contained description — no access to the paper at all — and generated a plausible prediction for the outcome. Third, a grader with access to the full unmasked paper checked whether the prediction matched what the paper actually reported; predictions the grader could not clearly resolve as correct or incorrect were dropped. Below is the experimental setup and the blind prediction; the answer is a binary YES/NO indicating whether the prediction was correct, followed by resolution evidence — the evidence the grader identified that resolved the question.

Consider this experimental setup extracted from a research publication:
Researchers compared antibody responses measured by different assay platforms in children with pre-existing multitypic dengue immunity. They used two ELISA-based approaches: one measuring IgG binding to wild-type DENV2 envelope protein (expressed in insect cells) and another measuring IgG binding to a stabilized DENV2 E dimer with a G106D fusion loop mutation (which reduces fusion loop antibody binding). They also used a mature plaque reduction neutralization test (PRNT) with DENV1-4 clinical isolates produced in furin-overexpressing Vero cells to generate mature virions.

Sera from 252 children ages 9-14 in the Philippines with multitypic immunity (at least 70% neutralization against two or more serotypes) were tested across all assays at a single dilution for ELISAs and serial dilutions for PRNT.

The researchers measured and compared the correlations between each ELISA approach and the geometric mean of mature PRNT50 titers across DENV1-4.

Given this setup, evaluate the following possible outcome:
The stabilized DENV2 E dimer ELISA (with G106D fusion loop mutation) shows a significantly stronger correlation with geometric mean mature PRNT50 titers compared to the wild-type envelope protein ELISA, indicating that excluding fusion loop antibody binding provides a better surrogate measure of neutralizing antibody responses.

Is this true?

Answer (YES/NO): NO